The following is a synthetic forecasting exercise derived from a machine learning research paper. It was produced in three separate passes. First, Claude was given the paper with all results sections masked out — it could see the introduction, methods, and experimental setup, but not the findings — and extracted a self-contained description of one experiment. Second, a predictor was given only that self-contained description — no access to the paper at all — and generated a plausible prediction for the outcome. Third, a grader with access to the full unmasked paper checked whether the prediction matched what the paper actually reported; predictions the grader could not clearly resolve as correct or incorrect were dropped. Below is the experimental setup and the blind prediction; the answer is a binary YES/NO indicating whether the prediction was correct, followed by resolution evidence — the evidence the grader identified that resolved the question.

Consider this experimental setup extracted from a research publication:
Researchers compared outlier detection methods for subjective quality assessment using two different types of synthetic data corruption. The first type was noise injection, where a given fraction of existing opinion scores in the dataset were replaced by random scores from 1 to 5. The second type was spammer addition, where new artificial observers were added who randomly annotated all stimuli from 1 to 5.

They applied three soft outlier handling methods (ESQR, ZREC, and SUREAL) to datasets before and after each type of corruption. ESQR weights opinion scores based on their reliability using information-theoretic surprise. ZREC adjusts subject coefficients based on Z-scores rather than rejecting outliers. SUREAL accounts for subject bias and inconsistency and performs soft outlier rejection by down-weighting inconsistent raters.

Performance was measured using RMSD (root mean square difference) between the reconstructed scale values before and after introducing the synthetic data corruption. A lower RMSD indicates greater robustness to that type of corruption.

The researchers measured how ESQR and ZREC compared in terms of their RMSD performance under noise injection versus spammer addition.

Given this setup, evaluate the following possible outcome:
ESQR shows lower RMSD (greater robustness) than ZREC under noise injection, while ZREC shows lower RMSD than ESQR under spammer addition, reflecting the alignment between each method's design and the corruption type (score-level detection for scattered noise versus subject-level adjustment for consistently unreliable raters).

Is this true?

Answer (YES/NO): YES